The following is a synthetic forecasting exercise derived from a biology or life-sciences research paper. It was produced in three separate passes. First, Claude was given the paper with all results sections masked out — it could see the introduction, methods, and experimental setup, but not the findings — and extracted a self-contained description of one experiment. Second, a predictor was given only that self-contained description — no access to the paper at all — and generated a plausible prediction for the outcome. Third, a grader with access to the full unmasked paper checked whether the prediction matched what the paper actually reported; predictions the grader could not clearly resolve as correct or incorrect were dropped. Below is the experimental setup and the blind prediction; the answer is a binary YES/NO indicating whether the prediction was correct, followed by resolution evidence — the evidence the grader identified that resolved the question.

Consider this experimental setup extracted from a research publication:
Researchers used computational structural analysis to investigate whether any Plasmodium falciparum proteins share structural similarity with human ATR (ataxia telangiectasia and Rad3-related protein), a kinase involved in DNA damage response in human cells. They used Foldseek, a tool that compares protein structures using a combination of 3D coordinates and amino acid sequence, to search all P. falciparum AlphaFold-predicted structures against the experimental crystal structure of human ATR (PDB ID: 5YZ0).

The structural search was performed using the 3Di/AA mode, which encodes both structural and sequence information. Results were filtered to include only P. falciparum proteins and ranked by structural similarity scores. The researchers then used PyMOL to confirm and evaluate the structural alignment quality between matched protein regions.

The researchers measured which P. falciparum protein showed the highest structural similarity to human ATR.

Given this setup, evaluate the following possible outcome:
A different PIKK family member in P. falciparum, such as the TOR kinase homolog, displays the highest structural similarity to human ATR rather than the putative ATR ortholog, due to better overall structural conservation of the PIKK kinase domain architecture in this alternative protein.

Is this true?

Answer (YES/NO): NO